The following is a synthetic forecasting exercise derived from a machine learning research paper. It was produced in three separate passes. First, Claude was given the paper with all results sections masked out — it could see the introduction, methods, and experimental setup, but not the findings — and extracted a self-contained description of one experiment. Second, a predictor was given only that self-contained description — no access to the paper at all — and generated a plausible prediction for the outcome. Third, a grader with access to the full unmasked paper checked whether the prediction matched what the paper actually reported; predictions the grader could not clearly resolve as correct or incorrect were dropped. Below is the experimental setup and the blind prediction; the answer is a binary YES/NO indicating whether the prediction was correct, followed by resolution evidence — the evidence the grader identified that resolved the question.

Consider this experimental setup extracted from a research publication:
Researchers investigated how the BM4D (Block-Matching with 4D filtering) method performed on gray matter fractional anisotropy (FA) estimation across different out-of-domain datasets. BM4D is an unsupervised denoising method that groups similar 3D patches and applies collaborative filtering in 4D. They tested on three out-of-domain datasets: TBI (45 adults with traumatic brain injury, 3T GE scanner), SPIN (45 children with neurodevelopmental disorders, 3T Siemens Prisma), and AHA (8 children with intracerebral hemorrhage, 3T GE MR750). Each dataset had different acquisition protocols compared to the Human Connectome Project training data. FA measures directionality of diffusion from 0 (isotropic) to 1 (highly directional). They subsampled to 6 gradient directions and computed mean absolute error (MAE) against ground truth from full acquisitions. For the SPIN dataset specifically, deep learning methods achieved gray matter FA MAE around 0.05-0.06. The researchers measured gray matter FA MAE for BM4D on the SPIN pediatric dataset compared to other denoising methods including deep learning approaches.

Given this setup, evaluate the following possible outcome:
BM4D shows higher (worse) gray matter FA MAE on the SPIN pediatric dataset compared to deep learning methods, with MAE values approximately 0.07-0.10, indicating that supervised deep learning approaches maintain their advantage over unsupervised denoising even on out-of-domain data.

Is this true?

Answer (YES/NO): NO